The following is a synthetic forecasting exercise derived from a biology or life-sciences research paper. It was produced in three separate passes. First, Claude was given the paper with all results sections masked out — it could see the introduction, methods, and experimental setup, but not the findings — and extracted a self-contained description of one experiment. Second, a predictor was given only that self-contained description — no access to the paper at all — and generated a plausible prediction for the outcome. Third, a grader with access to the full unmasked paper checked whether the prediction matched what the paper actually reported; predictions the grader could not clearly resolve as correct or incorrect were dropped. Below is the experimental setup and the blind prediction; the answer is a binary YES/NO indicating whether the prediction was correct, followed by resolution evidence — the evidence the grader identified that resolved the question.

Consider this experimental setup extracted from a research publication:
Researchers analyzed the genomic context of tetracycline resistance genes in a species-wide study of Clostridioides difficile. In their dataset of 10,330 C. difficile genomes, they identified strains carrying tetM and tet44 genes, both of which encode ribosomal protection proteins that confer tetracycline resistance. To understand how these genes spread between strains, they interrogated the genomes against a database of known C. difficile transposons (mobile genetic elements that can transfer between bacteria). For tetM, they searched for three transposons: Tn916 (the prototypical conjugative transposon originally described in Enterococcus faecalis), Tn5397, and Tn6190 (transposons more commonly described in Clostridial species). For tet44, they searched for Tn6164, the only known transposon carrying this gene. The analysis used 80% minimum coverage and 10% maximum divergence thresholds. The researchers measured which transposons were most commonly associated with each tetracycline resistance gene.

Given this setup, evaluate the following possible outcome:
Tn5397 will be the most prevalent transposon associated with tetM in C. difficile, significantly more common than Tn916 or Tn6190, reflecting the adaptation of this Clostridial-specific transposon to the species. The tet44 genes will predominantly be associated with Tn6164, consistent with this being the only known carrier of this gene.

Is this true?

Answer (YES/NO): NO